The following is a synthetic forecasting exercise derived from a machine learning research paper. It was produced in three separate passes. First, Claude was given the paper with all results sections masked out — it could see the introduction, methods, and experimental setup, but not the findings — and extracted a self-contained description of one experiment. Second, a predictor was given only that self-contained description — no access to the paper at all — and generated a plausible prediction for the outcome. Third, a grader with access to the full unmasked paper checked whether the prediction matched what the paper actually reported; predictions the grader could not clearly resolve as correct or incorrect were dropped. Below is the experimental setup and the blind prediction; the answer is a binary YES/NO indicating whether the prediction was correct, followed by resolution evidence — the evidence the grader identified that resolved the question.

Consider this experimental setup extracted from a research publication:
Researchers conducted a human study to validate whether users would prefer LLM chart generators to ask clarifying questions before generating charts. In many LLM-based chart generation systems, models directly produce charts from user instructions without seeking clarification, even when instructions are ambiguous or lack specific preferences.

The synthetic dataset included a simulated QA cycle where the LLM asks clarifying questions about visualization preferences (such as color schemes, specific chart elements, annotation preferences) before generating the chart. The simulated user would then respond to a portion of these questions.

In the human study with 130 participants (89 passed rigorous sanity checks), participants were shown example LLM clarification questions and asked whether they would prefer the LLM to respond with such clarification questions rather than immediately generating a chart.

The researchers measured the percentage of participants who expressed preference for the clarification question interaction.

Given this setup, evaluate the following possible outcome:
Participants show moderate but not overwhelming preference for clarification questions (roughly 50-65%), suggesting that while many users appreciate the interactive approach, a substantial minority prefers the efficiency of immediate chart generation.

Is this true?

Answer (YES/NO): NO